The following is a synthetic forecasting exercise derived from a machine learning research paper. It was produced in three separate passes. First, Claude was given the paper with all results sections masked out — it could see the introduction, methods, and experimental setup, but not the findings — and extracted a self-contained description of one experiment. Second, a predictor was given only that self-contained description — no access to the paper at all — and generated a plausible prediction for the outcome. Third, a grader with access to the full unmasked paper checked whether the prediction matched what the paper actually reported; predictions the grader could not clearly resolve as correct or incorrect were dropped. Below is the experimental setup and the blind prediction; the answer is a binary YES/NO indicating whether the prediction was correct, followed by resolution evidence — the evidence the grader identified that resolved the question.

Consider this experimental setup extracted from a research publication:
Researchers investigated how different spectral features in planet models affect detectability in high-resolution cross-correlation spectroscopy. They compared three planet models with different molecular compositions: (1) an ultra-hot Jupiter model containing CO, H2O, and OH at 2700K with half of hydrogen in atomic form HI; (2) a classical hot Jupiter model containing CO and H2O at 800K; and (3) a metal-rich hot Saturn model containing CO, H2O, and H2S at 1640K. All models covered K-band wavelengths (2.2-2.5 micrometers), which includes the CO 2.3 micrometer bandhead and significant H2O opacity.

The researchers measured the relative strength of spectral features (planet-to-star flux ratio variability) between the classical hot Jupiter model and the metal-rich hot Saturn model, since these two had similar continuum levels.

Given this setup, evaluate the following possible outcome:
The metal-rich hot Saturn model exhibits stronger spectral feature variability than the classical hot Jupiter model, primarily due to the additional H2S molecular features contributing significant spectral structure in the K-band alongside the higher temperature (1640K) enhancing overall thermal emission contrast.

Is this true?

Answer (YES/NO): NO